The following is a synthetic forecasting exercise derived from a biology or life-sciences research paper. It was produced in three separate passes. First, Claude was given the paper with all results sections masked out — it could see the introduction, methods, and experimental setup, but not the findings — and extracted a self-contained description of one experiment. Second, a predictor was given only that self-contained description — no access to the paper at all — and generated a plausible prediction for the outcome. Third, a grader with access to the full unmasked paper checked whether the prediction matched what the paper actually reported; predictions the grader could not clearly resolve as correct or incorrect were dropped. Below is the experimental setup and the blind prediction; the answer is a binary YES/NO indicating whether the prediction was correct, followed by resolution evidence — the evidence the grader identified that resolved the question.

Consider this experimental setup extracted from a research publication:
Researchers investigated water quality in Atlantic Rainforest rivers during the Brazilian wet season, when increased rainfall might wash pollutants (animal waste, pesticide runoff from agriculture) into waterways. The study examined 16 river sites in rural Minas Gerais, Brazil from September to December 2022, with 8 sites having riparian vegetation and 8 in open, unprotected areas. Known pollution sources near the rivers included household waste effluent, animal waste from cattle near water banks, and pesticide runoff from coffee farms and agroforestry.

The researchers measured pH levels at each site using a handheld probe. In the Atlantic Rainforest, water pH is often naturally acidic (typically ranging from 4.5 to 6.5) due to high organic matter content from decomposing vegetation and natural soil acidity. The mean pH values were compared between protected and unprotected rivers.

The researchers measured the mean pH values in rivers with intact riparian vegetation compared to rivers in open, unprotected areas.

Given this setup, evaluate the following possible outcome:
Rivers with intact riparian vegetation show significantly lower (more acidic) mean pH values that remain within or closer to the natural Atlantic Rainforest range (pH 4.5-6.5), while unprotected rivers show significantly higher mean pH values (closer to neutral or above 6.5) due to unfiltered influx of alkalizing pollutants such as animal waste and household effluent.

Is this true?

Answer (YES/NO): NO